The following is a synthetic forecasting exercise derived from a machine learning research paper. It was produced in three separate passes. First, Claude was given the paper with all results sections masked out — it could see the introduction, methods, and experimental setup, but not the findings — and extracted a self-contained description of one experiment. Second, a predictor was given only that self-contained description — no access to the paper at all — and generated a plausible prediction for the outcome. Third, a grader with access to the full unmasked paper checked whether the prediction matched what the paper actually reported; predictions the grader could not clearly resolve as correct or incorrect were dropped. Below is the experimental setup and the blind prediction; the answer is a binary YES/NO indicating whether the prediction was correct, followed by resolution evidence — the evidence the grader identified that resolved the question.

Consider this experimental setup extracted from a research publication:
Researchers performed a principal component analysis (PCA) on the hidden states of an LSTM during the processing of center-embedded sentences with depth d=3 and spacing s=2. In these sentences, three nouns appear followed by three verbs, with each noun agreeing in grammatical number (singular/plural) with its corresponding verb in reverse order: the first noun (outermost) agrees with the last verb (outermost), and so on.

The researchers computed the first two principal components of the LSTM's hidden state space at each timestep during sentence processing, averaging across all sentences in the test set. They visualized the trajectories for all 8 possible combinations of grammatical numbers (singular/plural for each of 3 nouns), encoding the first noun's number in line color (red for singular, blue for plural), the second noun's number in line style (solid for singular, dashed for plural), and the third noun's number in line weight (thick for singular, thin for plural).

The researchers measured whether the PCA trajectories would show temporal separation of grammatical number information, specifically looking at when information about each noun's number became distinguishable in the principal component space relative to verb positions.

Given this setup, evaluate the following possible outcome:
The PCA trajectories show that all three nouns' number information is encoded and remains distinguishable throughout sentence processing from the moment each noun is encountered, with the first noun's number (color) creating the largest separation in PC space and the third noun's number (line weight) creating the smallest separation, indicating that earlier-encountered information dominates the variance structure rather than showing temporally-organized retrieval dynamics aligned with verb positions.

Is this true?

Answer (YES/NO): NO